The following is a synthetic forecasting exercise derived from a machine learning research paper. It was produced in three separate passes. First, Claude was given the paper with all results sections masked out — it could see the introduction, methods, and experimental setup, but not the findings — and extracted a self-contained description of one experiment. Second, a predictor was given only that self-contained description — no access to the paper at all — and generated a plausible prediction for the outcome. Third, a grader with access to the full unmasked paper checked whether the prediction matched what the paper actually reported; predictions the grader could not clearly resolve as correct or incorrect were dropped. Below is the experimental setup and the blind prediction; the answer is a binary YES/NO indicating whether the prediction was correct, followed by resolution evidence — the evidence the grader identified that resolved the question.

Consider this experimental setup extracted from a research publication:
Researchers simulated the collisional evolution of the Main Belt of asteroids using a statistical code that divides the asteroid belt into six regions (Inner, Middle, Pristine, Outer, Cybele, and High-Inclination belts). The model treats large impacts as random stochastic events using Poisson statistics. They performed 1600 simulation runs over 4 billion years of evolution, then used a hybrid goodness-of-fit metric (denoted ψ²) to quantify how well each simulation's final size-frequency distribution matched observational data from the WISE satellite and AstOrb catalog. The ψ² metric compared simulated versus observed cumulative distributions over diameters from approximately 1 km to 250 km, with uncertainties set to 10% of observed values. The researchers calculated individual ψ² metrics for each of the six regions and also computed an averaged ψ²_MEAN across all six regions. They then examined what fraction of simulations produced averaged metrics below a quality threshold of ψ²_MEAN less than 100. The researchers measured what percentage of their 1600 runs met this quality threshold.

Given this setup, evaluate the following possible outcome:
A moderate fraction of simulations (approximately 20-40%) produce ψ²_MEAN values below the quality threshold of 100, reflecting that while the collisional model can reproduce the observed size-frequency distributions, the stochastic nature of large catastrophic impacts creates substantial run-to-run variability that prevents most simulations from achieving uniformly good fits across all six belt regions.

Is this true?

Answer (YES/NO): NO